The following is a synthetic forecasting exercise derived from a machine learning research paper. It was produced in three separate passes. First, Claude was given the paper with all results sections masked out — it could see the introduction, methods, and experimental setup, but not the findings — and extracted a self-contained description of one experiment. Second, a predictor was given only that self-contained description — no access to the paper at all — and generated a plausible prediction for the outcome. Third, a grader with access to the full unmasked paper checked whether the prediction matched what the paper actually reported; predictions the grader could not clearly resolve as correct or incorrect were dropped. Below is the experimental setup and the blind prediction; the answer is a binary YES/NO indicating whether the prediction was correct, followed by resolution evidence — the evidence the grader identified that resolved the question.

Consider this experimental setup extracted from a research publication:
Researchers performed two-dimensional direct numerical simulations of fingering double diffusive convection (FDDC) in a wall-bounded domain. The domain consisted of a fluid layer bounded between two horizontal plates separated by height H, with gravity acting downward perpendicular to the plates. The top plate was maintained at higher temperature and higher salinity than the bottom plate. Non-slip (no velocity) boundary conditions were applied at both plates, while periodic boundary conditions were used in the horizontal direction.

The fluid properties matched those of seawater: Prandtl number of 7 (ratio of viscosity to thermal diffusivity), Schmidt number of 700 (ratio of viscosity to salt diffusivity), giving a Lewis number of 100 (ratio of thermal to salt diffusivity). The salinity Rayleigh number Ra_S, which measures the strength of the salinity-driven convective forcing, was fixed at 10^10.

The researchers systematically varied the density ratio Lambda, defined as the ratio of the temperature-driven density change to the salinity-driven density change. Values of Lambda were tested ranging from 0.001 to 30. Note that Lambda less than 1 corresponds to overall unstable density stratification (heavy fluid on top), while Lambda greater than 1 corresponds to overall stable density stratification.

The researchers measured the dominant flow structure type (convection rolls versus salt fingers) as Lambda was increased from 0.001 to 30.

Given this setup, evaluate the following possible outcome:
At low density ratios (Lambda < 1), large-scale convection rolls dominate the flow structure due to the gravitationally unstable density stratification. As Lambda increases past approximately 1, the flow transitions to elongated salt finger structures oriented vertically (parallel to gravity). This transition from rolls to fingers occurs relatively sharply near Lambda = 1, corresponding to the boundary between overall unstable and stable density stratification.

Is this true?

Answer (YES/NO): NO